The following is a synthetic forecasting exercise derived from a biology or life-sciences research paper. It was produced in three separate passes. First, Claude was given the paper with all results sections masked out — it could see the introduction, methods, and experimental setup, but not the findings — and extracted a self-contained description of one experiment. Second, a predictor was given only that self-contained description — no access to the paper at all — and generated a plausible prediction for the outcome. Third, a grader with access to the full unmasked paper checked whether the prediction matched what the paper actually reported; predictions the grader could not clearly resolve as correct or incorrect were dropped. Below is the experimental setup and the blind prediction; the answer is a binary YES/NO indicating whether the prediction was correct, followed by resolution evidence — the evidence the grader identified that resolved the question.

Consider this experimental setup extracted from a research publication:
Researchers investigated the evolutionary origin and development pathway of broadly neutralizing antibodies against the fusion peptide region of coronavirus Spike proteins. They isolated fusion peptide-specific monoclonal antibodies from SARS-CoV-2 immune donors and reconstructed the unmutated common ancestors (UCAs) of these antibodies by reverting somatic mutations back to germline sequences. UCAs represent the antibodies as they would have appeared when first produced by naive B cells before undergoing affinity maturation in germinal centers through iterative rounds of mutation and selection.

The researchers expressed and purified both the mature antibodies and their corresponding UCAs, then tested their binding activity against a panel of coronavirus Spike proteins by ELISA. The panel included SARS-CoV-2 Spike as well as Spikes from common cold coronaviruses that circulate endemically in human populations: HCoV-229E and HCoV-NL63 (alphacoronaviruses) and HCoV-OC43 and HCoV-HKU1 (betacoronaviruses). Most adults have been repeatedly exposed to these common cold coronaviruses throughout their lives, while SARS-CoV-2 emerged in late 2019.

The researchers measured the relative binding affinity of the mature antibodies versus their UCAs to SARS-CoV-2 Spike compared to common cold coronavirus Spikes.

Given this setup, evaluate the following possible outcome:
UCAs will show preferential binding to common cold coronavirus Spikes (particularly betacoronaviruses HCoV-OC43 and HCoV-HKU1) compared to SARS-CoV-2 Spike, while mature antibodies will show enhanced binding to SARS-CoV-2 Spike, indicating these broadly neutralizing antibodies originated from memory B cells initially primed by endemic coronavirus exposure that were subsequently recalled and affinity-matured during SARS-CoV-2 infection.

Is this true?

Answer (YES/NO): NO